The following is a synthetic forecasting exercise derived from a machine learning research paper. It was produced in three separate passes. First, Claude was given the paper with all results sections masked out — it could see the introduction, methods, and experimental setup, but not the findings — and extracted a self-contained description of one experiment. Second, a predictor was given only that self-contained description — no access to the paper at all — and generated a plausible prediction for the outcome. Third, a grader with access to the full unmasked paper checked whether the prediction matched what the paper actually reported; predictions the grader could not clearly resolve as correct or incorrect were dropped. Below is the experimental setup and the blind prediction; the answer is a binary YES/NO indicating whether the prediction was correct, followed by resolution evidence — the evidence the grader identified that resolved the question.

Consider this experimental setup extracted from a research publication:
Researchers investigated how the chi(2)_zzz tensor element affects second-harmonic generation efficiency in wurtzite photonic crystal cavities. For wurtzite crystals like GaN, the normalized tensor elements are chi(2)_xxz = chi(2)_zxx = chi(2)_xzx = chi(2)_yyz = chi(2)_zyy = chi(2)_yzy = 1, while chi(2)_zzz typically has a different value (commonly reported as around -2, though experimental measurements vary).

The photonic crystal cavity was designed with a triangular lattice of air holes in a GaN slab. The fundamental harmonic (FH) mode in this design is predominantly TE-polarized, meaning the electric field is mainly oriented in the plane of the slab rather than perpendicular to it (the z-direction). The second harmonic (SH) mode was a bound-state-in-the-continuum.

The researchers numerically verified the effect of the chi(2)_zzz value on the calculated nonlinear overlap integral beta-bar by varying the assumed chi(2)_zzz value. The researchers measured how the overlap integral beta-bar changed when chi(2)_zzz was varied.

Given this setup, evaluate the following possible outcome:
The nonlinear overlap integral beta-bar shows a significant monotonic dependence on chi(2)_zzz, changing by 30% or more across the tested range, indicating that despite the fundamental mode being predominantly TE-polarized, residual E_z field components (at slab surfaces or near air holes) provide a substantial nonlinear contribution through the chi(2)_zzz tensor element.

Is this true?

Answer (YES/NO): NO